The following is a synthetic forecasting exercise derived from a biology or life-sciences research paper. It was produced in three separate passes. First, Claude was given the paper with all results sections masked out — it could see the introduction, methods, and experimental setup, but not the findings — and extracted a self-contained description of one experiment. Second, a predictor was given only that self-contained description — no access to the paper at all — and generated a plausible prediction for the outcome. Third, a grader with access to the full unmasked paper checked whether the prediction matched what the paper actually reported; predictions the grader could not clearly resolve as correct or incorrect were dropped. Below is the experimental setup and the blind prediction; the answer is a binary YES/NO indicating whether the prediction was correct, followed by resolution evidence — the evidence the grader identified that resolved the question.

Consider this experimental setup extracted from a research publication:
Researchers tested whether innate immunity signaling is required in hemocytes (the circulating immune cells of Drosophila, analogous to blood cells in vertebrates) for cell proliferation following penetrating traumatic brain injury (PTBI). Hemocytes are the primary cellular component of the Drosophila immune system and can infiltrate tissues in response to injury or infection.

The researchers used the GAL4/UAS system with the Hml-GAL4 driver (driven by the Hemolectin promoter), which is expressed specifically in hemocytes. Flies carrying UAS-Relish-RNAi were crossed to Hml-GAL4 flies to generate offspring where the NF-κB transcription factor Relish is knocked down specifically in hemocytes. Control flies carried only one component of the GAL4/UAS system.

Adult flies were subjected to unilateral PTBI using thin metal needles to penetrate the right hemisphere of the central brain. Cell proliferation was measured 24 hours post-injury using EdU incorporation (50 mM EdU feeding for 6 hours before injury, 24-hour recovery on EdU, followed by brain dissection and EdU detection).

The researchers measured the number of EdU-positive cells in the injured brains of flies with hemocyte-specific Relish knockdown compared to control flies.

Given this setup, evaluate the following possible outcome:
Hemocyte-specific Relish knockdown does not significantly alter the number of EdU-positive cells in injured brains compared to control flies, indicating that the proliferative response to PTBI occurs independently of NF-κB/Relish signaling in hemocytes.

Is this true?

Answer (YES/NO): NO